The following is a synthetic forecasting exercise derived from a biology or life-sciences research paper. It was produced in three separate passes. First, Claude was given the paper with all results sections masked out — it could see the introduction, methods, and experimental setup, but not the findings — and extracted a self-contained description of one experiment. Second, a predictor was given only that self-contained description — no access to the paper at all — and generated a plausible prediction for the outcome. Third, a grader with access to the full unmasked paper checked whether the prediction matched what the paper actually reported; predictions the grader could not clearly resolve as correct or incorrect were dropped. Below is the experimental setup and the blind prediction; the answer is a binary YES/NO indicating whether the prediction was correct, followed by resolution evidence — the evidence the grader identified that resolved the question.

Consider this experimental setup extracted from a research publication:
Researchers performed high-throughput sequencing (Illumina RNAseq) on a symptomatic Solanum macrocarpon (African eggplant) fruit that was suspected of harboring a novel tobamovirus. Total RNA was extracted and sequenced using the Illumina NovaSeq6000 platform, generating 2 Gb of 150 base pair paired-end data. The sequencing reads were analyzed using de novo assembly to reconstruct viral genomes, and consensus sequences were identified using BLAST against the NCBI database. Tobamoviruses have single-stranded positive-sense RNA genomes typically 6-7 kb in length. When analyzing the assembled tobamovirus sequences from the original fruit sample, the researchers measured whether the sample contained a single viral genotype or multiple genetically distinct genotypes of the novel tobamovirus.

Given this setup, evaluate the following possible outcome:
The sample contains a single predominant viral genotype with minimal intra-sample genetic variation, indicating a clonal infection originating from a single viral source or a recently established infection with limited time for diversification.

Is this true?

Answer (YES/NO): NO